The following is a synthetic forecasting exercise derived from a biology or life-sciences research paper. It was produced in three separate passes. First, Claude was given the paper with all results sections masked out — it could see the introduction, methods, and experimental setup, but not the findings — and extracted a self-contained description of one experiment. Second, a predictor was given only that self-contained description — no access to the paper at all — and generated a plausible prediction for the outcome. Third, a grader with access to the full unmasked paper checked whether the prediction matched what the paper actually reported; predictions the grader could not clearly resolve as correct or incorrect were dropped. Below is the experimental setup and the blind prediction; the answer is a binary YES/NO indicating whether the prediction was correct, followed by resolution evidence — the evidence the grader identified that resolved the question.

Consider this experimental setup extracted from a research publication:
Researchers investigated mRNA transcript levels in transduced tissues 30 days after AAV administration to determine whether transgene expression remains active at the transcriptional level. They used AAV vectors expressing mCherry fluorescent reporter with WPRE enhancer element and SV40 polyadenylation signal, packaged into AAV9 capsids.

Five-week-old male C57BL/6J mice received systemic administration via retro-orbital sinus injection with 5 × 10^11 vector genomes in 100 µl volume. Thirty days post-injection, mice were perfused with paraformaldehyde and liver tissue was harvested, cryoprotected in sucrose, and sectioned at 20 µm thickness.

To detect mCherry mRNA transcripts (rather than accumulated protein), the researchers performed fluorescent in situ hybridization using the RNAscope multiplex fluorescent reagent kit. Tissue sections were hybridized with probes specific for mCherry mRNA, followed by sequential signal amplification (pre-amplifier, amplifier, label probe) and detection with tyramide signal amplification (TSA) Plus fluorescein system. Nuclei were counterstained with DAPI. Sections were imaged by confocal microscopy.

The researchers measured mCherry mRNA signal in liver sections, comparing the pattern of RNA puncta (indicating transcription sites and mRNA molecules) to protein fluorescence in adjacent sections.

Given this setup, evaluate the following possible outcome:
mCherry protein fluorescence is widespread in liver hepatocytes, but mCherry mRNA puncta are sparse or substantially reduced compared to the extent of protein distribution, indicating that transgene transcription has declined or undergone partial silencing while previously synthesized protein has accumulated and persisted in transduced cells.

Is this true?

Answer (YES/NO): NO